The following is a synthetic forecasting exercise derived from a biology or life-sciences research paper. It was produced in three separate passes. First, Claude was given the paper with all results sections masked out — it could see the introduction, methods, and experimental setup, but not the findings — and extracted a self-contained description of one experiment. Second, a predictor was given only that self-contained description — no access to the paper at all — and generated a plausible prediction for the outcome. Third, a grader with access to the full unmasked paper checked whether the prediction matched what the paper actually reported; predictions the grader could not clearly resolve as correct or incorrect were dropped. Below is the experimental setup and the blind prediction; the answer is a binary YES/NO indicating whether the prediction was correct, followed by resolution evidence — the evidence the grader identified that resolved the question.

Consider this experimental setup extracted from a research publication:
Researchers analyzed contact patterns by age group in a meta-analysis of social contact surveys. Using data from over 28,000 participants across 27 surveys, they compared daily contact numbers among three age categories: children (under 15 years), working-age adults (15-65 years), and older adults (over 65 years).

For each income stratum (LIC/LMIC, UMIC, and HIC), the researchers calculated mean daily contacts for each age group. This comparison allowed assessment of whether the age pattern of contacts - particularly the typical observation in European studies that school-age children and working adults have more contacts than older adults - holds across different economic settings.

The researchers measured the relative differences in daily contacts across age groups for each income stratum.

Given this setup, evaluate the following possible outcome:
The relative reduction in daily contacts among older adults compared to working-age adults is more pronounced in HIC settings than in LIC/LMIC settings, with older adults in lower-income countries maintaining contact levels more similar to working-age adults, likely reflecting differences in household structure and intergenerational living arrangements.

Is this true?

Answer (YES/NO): YES